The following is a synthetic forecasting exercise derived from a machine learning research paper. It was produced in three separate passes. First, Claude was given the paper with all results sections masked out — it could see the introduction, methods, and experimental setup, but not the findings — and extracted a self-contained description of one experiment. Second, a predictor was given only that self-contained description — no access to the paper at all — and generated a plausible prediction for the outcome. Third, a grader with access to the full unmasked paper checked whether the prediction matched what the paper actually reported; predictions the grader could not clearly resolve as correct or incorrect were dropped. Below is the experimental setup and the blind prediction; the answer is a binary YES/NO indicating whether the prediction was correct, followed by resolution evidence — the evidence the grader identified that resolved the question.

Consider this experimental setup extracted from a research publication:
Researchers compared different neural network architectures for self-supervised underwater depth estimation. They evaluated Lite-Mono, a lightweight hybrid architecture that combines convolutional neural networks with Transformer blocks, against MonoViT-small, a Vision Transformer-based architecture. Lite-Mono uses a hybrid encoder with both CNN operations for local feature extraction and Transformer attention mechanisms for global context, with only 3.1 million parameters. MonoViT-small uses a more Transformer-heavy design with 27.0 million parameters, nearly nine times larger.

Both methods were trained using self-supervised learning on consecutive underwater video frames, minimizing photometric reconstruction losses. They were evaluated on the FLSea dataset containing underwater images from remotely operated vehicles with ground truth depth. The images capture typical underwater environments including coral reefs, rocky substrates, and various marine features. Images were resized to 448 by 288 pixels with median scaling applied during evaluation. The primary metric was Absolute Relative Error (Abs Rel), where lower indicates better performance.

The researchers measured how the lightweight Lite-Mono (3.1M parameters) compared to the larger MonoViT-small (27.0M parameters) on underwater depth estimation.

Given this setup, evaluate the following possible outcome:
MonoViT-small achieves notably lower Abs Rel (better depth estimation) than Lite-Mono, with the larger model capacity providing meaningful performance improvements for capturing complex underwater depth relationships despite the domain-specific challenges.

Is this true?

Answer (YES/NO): NO